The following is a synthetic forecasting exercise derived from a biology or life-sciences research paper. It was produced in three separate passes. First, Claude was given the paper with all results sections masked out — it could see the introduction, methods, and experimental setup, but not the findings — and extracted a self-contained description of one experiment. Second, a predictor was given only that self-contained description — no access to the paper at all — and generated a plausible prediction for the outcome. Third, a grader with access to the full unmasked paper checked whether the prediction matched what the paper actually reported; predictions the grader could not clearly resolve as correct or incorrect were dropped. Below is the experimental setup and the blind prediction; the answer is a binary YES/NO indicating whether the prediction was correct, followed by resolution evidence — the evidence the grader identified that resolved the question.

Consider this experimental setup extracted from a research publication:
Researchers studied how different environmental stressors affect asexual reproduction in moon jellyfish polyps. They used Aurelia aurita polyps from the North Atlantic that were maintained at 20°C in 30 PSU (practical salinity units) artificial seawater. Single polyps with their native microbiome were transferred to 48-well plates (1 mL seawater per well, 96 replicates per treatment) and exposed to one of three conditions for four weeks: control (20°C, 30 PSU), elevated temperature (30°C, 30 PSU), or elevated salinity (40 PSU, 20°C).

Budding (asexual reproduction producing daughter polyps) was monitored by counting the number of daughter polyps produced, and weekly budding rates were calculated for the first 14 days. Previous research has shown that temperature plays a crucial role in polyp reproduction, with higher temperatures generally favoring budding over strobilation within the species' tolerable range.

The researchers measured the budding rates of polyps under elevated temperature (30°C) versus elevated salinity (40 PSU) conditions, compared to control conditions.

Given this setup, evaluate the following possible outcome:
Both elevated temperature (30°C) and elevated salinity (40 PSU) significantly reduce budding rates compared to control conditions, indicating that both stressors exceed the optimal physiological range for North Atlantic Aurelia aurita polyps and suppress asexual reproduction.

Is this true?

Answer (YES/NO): YES